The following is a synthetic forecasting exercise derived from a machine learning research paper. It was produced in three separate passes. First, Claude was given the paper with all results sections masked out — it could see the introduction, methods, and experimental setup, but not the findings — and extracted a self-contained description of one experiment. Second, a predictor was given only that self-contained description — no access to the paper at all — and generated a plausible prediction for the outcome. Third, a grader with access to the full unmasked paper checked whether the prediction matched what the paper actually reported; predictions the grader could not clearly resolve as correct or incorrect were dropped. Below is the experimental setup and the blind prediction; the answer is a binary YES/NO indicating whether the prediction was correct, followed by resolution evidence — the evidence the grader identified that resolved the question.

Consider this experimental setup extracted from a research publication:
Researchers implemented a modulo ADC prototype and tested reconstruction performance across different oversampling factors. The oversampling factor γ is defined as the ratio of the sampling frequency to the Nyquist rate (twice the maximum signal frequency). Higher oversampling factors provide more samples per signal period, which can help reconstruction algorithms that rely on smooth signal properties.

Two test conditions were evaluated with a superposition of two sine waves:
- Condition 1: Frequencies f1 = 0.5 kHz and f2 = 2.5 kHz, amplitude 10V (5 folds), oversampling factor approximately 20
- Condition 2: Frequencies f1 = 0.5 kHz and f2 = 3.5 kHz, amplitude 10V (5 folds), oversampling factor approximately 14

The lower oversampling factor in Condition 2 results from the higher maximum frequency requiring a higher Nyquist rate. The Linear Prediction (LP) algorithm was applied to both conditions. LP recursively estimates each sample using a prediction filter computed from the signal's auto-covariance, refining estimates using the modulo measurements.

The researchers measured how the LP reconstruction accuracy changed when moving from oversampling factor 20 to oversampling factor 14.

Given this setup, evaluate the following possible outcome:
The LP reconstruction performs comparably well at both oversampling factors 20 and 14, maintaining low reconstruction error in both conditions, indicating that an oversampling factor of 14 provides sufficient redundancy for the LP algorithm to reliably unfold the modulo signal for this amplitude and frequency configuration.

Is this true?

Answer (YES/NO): NO